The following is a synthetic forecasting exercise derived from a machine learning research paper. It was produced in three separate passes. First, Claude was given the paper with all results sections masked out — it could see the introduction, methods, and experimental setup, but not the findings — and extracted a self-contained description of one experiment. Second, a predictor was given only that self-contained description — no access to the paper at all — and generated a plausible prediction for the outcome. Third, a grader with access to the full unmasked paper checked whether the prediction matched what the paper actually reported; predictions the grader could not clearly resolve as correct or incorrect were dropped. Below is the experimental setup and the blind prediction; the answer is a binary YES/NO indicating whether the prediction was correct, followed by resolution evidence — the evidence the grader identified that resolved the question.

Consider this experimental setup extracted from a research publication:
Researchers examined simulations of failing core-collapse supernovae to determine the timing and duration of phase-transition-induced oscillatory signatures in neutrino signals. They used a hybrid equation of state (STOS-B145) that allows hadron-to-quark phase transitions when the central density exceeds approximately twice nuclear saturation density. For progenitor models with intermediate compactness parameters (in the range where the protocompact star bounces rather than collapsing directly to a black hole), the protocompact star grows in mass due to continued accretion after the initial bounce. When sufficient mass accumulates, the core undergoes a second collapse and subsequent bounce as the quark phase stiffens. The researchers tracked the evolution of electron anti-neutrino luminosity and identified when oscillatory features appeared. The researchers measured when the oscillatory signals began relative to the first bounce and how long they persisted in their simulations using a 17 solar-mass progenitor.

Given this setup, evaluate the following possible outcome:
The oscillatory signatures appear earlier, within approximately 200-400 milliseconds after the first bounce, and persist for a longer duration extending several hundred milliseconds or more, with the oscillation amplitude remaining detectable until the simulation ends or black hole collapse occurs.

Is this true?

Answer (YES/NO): NO